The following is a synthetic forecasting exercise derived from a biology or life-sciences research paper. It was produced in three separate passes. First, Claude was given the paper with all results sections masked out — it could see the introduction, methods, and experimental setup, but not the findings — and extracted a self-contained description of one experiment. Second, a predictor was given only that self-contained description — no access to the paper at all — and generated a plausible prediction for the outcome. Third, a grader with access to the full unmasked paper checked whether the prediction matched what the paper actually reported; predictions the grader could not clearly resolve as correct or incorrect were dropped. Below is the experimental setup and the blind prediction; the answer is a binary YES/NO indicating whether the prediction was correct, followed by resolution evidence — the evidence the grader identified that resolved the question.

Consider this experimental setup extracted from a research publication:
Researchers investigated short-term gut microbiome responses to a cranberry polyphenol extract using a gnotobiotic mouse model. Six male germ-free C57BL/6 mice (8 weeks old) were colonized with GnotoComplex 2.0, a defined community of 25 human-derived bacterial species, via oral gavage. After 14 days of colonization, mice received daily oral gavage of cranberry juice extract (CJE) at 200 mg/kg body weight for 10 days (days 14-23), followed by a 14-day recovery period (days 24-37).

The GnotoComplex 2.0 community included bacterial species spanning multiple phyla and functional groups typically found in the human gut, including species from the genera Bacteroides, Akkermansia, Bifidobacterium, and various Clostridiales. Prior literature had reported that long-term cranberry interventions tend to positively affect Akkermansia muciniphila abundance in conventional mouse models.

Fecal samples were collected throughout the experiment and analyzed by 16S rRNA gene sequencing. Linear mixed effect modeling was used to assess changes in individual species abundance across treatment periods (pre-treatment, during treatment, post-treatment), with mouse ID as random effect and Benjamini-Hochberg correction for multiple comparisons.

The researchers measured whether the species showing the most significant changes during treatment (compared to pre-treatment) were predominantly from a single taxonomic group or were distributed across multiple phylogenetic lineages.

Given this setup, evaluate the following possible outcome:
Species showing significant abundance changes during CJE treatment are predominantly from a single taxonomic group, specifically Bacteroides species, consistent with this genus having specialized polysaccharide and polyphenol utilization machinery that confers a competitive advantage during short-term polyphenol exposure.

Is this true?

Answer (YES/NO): NO